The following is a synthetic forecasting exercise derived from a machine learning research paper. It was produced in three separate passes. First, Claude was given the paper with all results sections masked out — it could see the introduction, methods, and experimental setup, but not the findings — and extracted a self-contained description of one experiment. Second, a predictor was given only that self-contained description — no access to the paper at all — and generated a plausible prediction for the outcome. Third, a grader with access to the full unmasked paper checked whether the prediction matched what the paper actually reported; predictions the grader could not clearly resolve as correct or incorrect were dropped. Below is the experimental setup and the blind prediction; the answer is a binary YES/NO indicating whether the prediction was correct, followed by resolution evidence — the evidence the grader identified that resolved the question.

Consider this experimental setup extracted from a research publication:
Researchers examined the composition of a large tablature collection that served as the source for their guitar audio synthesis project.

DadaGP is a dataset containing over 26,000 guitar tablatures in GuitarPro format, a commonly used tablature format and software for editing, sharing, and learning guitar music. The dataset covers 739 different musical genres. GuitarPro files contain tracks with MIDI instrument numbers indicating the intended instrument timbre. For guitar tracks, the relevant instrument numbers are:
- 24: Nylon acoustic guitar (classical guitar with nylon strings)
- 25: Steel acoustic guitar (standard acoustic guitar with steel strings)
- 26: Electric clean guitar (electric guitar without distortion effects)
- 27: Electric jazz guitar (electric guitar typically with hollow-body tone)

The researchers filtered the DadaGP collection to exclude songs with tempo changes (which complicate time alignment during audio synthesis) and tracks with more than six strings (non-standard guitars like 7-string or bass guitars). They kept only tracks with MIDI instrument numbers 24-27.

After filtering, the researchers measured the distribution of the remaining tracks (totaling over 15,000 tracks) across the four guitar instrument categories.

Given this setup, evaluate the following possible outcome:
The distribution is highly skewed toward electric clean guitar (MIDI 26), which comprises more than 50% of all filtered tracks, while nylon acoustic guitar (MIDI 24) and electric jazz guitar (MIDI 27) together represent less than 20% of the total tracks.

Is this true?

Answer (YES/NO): NO